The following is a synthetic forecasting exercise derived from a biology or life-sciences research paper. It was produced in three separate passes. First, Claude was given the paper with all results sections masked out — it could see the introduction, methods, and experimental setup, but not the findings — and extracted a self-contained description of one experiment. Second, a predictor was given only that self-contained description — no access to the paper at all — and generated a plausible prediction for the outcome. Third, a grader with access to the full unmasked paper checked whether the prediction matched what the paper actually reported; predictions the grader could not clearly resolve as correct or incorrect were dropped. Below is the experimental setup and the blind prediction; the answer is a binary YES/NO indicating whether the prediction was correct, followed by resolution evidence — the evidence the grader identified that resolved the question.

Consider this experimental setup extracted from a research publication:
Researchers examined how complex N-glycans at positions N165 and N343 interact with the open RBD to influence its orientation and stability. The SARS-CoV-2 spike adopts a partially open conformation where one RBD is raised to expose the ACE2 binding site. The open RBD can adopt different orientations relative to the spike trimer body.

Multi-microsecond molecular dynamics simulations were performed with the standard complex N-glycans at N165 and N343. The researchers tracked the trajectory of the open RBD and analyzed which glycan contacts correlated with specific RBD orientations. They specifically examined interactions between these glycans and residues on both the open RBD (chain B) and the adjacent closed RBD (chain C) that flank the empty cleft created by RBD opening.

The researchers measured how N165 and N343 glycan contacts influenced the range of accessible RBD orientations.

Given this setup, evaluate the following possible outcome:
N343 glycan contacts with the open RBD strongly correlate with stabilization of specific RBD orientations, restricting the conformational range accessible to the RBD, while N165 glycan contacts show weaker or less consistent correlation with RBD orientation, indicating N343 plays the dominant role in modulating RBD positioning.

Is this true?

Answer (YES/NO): NO